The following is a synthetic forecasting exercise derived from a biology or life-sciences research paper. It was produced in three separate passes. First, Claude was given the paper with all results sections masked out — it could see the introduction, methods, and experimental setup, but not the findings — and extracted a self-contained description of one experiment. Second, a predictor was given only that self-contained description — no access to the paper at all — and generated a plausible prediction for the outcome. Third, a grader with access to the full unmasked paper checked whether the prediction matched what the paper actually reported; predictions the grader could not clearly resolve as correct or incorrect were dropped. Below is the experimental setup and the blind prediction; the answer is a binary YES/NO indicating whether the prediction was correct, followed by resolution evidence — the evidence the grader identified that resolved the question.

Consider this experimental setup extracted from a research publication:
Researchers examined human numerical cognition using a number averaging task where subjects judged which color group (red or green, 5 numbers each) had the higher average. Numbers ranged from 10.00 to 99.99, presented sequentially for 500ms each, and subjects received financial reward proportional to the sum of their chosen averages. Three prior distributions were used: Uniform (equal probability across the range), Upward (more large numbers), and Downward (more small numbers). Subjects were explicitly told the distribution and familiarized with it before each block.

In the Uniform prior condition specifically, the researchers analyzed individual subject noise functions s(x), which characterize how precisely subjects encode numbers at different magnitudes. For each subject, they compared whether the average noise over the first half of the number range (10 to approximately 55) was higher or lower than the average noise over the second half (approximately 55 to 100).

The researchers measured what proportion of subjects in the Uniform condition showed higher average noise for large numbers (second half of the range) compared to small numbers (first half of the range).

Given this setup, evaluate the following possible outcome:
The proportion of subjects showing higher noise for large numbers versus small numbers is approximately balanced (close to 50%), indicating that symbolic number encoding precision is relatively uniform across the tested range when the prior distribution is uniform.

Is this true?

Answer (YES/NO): NO